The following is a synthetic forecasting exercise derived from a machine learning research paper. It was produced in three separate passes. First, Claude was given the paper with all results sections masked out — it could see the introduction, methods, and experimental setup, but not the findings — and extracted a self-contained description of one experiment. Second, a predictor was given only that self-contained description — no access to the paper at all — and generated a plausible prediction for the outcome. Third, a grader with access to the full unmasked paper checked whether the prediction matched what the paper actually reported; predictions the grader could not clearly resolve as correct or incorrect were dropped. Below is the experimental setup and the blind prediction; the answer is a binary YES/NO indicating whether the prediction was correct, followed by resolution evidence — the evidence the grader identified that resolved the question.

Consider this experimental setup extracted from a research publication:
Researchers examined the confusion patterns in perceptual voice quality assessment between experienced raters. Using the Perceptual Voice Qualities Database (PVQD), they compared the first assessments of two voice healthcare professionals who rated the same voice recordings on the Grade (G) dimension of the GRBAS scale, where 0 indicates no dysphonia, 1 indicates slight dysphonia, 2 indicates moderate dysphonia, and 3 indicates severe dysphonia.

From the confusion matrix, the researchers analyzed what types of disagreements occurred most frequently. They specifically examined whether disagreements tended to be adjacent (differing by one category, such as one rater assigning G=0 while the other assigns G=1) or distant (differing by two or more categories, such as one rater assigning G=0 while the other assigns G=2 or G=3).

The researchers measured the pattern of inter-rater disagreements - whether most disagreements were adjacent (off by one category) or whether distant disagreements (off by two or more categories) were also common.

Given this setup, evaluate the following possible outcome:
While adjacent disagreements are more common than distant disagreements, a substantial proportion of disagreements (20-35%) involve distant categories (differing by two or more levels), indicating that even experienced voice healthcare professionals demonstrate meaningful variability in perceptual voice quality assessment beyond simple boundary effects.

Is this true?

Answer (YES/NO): NO